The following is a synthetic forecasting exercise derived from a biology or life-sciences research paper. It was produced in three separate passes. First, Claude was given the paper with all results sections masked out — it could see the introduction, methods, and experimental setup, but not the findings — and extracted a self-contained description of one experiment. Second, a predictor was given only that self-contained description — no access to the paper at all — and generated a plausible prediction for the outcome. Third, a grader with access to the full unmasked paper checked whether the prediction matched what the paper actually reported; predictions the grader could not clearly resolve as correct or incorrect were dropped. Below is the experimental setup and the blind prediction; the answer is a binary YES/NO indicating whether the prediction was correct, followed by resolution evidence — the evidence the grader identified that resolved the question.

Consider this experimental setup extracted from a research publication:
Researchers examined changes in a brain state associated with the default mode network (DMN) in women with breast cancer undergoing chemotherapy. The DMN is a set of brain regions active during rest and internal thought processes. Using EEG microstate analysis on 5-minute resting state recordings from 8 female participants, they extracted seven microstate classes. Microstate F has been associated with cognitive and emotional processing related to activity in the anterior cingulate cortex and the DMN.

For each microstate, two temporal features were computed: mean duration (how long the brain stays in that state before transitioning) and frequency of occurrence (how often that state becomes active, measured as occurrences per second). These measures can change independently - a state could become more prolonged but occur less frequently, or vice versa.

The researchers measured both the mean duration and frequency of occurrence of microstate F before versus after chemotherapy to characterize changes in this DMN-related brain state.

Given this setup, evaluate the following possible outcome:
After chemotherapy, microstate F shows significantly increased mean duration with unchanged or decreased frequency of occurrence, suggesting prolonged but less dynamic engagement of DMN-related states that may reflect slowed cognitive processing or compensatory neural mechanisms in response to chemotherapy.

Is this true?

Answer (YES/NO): NO